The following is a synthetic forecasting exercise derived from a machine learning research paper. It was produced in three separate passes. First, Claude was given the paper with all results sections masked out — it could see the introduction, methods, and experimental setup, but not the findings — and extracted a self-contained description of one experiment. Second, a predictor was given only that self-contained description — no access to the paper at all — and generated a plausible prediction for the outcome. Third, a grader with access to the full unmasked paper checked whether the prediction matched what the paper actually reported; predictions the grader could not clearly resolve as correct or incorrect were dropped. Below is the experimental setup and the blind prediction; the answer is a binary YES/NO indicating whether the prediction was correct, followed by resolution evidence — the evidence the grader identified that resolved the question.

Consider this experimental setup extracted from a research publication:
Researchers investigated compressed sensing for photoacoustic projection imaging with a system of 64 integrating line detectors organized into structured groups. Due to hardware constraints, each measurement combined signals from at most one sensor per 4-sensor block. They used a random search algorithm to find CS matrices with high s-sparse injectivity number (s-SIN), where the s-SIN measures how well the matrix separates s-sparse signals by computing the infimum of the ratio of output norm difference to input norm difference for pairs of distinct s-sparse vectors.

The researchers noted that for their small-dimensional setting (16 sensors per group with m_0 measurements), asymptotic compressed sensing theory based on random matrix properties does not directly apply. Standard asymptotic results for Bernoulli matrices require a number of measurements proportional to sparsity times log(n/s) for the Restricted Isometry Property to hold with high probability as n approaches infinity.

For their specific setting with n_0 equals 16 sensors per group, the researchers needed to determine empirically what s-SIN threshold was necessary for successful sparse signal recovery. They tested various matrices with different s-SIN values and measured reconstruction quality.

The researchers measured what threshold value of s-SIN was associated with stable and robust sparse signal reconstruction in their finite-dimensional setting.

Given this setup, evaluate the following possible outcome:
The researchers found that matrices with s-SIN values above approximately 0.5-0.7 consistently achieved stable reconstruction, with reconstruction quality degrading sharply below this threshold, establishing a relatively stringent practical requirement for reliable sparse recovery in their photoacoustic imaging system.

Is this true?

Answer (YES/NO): NO